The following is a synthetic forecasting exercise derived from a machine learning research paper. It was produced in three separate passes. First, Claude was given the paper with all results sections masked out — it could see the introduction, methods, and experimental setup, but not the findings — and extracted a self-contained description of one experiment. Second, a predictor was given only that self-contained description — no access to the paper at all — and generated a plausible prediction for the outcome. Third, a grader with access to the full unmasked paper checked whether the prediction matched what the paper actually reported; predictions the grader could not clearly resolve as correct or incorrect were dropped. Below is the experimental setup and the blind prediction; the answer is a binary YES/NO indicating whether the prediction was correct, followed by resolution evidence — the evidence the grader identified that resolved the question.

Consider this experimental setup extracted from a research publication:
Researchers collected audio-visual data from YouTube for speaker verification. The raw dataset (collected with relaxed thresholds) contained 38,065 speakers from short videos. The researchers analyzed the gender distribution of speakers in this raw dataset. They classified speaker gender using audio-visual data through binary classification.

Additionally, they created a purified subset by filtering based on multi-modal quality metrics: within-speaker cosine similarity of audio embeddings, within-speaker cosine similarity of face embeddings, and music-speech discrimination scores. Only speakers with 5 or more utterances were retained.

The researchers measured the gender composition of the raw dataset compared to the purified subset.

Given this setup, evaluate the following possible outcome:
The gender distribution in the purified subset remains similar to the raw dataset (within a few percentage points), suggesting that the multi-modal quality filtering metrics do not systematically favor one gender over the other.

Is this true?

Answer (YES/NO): NO